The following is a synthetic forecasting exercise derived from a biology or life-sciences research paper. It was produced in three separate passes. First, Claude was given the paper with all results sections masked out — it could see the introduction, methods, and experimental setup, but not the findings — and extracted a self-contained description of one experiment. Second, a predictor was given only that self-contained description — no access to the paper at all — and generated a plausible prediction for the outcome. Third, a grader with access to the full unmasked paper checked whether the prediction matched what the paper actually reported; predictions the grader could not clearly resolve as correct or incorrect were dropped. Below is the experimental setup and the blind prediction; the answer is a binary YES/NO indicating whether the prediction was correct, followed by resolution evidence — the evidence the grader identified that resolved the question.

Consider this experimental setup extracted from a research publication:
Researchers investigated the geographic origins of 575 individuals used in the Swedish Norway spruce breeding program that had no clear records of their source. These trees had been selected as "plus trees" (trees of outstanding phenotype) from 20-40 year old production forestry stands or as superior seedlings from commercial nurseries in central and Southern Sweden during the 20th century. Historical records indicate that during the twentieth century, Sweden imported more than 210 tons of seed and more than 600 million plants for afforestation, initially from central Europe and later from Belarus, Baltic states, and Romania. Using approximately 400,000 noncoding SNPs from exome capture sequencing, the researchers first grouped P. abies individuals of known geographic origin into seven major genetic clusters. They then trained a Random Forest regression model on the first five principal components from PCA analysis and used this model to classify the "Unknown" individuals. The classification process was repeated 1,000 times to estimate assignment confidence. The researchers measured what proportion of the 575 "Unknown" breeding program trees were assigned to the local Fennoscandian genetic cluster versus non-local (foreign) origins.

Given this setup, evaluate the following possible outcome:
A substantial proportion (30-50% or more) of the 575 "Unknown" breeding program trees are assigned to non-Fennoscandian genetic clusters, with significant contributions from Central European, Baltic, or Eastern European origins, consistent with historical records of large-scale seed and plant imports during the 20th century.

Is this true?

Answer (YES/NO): YES